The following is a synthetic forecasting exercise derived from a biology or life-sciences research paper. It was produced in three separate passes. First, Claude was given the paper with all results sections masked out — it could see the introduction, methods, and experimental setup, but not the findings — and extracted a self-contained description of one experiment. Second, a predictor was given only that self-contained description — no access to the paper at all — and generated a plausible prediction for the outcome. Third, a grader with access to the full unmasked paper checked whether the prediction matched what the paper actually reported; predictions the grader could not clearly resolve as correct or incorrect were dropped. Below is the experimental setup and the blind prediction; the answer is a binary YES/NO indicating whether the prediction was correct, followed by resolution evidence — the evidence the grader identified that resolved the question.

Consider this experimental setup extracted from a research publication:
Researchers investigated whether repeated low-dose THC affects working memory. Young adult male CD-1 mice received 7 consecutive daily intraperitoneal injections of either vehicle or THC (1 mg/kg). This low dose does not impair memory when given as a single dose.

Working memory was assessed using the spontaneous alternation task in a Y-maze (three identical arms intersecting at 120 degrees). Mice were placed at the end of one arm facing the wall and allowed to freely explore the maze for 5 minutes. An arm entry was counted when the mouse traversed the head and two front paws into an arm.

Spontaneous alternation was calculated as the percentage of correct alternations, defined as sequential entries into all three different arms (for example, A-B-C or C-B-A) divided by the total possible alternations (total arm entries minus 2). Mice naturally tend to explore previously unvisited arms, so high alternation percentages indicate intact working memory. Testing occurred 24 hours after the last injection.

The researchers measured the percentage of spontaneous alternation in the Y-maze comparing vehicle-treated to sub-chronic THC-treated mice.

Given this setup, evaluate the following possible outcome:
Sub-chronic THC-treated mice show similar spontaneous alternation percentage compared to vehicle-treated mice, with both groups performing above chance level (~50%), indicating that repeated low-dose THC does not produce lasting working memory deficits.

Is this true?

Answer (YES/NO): YES